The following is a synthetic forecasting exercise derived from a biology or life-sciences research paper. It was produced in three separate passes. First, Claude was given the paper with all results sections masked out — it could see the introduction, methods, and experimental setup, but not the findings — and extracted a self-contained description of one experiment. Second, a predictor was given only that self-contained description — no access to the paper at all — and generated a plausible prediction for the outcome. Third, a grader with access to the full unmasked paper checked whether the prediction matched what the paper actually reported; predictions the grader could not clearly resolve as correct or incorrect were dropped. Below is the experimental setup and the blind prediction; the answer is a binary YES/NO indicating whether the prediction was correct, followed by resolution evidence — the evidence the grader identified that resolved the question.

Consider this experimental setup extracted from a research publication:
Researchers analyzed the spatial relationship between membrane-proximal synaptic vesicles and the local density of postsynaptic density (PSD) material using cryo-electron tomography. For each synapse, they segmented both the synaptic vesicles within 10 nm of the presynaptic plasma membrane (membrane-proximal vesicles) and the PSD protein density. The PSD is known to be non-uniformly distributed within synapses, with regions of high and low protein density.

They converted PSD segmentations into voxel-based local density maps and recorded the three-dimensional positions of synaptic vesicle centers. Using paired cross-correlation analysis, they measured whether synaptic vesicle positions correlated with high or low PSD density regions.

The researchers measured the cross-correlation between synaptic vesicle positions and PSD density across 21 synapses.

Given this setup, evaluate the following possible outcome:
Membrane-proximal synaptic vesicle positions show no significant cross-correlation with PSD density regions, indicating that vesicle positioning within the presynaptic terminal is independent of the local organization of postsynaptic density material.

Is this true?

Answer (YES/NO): NO